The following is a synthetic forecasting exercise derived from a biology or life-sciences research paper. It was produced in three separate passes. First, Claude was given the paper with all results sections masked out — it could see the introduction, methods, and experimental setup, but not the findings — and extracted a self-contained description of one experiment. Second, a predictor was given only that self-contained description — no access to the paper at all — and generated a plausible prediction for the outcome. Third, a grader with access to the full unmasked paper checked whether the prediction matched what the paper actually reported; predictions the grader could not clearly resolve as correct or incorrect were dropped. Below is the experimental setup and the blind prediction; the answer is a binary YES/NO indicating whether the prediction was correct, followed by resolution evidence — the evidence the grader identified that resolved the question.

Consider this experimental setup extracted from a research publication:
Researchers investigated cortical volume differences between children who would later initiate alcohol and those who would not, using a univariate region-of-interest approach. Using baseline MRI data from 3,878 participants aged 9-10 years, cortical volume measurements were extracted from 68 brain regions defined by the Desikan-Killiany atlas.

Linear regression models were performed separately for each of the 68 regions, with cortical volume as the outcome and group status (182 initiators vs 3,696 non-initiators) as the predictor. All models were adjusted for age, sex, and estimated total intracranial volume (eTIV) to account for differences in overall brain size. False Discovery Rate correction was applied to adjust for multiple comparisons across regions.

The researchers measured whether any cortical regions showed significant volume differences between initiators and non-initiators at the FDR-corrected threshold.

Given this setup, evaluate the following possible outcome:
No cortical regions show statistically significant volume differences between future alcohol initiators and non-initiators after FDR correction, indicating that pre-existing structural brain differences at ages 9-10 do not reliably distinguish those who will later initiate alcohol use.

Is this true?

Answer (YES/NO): YES